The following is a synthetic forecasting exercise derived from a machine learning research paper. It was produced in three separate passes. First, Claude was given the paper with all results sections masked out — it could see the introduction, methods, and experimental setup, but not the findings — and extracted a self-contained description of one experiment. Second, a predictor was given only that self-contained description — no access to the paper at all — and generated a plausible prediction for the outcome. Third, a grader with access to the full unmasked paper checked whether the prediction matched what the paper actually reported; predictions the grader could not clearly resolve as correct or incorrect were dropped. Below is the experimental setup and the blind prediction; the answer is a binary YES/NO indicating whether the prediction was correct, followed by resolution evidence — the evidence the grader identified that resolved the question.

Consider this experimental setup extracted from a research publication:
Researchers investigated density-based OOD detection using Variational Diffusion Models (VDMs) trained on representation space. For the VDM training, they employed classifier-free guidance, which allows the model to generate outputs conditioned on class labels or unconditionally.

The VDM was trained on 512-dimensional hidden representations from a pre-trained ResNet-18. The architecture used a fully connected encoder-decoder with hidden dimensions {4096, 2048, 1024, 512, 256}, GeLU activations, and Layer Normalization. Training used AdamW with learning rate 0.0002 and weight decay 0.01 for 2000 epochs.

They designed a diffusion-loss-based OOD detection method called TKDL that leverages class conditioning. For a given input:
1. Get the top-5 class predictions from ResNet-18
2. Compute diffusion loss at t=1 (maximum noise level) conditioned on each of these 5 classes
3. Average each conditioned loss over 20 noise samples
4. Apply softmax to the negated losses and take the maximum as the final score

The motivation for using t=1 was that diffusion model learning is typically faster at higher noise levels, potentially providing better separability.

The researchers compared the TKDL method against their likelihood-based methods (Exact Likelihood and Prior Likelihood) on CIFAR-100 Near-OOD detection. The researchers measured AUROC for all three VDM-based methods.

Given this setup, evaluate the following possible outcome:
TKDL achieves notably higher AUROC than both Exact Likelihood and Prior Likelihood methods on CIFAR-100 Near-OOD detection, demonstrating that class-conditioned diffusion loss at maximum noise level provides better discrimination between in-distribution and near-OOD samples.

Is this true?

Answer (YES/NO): YES